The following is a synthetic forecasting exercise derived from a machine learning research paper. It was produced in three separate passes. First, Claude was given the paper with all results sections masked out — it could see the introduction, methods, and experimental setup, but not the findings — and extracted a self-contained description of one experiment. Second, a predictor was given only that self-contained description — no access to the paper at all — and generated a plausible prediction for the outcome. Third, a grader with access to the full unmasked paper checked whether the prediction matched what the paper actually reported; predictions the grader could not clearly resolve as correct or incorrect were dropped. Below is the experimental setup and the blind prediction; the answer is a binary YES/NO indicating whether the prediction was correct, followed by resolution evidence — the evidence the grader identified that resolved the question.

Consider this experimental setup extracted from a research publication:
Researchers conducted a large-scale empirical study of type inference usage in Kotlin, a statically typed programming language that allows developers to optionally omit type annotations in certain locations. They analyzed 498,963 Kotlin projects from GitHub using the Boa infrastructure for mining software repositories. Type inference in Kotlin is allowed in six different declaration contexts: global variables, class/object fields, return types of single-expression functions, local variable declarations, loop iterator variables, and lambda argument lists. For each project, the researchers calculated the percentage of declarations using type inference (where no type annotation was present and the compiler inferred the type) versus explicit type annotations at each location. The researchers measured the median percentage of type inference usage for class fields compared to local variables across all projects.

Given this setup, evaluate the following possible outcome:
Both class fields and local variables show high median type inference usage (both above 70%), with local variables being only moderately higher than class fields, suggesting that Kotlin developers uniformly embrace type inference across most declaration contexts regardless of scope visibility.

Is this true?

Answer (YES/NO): NO